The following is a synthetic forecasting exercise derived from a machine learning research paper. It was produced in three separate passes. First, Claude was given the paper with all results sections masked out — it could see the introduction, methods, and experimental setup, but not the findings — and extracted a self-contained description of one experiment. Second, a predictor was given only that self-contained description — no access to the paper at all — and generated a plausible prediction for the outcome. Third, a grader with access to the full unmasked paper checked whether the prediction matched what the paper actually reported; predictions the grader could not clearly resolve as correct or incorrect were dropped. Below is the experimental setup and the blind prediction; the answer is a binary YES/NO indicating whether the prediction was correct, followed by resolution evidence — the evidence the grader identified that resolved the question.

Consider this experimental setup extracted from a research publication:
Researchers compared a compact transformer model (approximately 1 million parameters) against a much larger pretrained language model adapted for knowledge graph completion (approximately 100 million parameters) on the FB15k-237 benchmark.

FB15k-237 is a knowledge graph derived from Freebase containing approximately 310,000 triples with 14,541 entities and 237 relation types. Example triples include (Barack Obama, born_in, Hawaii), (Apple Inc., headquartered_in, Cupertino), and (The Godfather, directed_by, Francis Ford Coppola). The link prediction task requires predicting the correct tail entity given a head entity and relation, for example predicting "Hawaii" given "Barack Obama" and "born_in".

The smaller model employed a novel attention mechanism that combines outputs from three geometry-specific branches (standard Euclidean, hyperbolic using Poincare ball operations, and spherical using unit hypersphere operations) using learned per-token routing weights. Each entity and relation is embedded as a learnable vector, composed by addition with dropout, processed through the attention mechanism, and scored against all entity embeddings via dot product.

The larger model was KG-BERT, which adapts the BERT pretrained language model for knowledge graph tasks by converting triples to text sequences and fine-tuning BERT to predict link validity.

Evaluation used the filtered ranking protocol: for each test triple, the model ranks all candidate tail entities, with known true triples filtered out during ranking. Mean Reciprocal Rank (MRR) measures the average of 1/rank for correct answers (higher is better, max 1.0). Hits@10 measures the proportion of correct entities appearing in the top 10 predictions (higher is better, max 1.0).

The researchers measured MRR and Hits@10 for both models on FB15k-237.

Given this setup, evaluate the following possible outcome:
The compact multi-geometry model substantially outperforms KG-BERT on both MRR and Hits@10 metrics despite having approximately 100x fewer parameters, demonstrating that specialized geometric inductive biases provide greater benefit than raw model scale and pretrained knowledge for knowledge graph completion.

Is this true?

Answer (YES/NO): NO